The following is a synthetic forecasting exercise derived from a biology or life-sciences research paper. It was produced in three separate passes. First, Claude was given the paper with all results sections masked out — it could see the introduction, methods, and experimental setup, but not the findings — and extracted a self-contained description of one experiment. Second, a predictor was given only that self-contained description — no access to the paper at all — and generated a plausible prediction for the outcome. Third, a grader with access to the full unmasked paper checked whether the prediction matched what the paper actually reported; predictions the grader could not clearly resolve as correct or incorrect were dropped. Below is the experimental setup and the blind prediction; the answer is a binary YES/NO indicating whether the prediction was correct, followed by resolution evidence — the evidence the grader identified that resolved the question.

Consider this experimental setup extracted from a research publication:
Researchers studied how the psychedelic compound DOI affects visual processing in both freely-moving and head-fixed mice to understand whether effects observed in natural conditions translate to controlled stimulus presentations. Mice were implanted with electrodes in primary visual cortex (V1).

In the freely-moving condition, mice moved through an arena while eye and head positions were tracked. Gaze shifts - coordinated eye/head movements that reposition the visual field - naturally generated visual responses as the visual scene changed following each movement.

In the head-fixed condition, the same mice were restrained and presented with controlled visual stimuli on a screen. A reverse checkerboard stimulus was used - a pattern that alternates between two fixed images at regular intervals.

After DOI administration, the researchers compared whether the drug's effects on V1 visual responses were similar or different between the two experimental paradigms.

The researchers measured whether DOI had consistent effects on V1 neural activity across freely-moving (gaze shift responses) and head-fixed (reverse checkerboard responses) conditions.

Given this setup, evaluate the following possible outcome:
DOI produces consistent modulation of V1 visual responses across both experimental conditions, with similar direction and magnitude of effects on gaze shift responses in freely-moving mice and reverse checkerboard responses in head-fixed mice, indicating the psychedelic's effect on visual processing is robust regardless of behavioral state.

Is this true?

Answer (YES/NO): YES